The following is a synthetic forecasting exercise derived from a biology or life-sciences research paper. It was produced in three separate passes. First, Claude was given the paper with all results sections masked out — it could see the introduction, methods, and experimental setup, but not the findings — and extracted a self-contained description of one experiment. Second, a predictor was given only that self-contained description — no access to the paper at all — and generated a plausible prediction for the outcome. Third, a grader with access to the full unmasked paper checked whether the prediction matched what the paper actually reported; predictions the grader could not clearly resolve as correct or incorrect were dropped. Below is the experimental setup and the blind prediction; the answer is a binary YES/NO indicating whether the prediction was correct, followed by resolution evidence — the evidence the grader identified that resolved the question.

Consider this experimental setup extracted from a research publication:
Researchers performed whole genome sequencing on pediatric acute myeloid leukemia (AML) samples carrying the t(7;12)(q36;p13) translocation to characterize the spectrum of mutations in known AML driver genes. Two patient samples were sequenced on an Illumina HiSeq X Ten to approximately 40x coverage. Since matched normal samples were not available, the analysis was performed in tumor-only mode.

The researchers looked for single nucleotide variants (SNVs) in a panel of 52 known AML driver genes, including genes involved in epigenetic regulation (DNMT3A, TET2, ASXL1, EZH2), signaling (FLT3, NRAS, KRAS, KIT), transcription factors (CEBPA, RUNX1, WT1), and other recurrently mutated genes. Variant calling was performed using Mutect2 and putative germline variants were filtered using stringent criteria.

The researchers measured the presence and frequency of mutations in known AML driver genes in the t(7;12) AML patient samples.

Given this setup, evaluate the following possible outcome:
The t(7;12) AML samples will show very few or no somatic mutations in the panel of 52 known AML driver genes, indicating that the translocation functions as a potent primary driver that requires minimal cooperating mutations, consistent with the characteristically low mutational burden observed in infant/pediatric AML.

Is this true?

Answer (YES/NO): NO